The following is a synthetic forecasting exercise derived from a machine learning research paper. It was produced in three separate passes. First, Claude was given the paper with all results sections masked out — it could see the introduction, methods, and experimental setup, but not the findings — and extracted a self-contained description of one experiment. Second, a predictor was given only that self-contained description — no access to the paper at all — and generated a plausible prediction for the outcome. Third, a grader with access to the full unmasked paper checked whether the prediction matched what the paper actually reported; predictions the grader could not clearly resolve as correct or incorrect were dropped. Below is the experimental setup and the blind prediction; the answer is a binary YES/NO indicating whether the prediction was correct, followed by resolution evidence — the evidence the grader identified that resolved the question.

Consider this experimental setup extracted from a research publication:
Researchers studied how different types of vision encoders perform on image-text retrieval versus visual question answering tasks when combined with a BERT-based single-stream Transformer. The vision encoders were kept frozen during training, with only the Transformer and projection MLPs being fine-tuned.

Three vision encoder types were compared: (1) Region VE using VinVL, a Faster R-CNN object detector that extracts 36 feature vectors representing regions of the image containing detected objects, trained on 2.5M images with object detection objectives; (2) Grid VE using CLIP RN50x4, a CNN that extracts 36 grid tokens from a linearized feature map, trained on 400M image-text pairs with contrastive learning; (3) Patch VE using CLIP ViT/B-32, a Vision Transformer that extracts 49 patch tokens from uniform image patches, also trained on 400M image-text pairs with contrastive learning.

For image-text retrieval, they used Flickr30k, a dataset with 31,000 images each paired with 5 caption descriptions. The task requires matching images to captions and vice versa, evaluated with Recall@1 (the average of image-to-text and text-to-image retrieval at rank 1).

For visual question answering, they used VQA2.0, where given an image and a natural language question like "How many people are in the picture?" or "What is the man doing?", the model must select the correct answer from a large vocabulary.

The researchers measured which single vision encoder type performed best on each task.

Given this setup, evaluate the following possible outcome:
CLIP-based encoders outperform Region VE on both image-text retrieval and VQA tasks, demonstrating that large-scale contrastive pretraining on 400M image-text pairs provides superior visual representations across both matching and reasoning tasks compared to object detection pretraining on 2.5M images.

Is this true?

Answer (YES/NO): NO